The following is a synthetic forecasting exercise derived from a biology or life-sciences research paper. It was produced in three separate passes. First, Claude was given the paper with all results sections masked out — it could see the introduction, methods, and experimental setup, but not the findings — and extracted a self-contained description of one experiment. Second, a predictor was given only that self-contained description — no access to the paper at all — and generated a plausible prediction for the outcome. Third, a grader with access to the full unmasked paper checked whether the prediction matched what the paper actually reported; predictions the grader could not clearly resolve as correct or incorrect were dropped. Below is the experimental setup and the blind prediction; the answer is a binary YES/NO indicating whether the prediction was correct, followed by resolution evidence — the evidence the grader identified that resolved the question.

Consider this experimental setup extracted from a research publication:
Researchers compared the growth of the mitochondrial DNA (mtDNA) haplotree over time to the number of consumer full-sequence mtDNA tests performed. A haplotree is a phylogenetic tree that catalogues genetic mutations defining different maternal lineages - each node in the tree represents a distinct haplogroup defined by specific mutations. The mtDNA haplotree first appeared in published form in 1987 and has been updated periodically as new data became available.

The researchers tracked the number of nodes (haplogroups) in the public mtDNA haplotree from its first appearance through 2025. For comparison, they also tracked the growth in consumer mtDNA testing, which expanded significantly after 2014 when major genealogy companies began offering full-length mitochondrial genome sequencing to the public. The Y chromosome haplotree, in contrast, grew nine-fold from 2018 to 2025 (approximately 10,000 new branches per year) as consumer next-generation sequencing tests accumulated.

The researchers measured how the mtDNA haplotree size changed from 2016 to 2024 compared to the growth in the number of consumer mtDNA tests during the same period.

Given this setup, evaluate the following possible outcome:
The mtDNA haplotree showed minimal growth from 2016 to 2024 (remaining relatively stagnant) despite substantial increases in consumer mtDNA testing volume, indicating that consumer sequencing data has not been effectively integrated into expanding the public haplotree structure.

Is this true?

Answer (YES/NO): YES